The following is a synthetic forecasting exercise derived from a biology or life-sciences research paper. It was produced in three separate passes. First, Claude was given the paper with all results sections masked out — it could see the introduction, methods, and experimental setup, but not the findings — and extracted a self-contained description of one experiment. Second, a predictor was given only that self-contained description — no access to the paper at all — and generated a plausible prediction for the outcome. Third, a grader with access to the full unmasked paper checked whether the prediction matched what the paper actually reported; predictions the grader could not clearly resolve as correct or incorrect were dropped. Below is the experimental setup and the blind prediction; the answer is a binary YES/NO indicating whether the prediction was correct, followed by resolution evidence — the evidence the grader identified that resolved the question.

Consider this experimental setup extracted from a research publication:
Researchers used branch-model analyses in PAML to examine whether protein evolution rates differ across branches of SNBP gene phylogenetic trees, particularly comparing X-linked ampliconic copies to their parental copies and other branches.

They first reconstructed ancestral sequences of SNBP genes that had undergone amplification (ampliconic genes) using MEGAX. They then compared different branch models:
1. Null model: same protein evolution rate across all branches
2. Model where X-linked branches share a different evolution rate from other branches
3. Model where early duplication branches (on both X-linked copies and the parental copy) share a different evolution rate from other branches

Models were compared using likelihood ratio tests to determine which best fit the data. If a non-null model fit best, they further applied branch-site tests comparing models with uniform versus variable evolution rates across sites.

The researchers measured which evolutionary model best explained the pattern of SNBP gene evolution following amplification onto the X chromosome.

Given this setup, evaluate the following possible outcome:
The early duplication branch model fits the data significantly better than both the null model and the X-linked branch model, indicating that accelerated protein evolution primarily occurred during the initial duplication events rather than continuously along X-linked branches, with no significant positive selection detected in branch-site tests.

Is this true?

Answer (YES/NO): YES